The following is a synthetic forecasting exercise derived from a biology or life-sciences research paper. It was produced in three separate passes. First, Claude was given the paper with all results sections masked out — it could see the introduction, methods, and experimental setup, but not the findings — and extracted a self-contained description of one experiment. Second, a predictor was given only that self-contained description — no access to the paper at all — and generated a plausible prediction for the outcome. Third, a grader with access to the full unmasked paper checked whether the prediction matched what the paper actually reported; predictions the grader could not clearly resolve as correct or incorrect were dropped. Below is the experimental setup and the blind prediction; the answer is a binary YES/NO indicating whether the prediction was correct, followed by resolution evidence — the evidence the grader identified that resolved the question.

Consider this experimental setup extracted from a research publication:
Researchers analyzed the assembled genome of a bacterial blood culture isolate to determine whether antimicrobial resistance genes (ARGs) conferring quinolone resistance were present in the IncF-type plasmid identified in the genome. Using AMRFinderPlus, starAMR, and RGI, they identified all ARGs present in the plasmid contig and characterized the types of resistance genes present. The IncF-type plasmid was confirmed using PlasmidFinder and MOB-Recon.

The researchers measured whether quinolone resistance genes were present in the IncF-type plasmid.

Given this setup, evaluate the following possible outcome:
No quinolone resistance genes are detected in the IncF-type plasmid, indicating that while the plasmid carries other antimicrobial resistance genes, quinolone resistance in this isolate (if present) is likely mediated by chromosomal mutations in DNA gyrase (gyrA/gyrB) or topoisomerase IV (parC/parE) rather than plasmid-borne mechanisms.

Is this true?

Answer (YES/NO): NO